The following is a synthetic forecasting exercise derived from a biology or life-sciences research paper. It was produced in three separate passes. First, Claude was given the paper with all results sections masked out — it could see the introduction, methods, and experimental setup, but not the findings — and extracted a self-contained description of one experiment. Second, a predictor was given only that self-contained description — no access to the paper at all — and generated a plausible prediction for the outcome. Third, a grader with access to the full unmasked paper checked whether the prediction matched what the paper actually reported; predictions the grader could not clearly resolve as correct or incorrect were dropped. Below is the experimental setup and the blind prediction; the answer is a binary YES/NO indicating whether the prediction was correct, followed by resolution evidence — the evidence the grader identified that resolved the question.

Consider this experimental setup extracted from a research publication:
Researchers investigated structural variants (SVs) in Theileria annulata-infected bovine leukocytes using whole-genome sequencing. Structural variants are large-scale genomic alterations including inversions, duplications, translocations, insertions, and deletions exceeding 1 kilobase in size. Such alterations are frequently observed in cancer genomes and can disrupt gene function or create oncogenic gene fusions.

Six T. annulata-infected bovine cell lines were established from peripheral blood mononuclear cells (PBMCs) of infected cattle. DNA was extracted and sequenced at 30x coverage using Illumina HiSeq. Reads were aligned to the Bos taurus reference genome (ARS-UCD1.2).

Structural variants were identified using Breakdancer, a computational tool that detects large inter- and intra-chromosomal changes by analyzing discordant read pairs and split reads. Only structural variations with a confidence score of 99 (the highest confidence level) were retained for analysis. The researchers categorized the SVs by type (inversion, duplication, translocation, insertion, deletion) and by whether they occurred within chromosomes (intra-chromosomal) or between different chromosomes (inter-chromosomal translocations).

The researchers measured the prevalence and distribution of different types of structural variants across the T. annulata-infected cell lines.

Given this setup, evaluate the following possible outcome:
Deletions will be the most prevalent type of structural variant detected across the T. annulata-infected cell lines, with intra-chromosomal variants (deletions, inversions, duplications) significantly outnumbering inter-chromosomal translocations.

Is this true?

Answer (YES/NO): YES